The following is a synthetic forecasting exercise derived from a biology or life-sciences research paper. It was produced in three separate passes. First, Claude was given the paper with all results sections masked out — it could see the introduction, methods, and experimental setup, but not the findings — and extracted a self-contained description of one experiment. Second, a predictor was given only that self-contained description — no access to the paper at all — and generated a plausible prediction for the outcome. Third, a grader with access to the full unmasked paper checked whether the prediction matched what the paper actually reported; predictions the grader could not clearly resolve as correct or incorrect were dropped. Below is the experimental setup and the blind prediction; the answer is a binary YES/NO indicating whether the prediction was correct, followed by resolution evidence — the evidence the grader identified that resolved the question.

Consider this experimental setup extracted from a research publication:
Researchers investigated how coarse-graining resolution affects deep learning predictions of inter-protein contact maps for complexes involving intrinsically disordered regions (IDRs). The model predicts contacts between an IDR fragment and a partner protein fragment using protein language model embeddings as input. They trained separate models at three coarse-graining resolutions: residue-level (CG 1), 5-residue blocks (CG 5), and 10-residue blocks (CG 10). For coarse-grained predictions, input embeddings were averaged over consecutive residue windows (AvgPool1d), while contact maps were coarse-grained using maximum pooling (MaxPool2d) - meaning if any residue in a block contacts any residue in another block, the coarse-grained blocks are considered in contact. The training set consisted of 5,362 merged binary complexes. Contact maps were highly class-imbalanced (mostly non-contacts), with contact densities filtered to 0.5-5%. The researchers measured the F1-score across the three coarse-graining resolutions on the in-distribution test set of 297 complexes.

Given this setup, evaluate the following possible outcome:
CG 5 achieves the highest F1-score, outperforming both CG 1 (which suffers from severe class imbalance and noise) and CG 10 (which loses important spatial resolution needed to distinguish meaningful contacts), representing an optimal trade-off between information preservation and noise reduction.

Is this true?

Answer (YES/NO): NO